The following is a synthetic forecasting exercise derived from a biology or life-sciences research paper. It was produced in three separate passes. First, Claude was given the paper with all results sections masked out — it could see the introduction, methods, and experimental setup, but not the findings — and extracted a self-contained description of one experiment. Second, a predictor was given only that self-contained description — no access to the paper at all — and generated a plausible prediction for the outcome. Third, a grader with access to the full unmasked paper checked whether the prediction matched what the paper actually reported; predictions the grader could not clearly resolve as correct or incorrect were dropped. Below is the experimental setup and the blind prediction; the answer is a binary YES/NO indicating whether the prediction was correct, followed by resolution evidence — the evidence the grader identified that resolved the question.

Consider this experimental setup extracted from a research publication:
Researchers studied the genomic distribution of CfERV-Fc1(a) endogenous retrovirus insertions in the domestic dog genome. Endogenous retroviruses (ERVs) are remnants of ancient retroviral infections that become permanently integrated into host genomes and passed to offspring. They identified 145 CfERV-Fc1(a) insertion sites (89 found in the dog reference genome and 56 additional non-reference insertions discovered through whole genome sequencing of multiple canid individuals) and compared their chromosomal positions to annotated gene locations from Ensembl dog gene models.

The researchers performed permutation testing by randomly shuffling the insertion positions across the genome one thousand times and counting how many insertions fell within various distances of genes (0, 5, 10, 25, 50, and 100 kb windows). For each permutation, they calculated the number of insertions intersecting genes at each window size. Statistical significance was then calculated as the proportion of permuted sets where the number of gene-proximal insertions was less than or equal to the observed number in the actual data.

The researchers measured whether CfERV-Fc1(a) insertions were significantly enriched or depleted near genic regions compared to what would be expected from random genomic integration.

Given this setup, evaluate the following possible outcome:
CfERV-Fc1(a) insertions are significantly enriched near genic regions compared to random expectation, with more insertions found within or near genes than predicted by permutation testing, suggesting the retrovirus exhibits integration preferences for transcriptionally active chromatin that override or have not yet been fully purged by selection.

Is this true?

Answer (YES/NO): NO